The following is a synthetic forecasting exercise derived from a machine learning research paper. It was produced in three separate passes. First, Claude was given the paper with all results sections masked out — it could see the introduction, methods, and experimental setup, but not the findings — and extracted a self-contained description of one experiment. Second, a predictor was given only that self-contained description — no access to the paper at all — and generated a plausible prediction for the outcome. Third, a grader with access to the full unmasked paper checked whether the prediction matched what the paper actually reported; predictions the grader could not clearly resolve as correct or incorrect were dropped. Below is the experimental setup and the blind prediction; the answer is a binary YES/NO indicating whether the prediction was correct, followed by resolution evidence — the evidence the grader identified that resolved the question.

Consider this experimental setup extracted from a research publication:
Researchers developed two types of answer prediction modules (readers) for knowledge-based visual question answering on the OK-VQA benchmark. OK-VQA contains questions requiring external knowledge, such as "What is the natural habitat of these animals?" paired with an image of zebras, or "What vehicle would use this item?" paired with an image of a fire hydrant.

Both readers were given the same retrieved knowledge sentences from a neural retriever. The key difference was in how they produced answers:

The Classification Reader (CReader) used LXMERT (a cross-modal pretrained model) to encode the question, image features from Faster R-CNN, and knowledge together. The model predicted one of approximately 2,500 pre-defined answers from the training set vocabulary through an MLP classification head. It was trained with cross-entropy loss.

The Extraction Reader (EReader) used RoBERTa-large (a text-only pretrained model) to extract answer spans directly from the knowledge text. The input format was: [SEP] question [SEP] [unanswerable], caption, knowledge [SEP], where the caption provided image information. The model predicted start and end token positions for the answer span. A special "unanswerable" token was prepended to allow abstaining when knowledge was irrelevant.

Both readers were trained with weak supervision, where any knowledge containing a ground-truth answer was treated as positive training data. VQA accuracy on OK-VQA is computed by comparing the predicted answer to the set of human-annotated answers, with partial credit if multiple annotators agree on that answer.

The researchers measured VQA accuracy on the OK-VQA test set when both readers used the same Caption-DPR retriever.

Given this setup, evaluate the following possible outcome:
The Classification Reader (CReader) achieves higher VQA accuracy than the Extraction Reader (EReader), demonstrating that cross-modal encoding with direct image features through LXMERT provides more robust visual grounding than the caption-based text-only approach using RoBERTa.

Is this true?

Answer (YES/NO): NO